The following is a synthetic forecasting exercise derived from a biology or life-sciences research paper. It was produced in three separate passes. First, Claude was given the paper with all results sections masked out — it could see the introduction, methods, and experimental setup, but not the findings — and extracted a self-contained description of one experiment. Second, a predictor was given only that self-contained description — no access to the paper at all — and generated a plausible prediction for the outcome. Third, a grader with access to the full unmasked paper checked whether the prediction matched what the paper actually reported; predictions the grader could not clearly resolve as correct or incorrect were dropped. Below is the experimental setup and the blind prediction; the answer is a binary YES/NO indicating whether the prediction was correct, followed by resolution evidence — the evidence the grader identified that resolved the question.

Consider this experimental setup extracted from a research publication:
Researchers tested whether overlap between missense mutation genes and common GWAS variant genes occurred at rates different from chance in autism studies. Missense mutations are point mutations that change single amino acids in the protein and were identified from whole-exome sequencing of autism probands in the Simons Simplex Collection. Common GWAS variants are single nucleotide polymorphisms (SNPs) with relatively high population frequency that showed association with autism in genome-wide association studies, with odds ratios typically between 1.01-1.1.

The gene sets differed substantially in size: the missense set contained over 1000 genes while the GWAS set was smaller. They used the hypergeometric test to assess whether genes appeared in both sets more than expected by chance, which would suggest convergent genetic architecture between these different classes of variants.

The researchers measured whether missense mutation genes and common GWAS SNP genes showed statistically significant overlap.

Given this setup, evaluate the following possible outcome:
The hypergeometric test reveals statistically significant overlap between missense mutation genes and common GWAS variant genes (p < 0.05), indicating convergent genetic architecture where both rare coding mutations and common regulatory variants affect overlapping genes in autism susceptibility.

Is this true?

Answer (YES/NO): YES